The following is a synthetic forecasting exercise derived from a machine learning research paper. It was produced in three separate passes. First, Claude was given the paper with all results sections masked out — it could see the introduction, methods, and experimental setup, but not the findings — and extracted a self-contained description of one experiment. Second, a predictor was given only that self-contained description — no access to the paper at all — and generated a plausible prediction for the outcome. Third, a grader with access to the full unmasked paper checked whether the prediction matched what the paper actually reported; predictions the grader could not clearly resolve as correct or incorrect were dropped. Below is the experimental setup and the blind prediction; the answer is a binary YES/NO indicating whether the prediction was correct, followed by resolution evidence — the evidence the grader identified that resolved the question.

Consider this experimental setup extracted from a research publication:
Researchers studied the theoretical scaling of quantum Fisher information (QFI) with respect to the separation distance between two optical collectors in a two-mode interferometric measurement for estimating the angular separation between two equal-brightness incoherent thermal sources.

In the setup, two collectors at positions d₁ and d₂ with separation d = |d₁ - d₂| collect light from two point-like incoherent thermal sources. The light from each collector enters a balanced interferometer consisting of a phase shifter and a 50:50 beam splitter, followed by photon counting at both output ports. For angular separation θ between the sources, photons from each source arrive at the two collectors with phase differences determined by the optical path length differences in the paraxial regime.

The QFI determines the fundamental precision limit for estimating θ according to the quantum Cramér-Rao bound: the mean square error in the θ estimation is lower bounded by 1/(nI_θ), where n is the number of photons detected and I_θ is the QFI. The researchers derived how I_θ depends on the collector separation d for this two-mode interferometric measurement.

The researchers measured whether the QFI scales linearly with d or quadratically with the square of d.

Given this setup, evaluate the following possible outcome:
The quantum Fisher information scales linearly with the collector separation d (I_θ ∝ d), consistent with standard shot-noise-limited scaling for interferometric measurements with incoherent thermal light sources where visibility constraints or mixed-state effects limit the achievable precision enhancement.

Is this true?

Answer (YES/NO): NO